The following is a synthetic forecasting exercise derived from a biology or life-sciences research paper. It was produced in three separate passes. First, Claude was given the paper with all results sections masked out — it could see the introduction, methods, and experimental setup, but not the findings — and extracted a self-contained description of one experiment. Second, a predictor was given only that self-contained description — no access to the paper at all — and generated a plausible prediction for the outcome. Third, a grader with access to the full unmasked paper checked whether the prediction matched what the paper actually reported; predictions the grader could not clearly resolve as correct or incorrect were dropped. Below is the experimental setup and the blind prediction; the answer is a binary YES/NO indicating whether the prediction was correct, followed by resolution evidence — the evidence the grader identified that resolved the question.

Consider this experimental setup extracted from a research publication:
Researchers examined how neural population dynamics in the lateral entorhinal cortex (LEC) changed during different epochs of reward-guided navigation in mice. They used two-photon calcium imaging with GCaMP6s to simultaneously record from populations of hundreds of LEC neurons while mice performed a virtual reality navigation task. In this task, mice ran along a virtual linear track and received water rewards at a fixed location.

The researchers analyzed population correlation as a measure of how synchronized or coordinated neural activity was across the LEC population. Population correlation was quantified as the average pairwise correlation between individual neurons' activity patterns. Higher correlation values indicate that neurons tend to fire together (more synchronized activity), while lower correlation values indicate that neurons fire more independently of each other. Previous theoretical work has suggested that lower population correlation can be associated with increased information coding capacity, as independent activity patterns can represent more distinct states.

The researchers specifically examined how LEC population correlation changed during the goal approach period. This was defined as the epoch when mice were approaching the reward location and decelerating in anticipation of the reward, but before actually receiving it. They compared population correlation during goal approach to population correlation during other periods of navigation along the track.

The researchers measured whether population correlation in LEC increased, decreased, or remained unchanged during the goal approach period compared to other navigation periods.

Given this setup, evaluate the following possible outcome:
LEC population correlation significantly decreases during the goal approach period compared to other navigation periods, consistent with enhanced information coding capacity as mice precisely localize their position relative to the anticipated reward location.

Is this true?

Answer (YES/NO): YES